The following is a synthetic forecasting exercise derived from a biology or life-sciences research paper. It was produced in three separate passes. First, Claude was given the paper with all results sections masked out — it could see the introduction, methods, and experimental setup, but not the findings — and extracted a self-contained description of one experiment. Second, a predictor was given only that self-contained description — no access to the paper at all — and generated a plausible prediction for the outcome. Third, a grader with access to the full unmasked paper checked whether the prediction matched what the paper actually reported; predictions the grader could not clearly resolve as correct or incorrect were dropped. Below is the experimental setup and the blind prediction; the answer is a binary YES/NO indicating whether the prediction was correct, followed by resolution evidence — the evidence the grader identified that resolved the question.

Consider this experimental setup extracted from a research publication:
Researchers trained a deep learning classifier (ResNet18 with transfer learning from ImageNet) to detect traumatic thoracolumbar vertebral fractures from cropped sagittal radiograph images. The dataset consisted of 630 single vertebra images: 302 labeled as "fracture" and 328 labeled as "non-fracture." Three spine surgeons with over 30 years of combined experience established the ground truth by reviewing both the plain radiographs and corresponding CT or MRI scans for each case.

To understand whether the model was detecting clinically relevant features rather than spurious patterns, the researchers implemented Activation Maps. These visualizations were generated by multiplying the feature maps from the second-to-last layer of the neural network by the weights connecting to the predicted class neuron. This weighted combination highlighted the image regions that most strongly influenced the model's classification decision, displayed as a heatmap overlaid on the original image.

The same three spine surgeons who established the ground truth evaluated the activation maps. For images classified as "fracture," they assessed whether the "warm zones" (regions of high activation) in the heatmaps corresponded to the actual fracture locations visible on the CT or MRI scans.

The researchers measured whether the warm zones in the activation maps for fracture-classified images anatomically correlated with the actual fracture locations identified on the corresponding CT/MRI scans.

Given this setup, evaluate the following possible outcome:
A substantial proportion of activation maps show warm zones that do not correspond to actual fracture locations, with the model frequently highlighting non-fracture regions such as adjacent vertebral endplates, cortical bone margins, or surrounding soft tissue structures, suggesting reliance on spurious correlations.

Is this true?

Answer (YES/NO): NO